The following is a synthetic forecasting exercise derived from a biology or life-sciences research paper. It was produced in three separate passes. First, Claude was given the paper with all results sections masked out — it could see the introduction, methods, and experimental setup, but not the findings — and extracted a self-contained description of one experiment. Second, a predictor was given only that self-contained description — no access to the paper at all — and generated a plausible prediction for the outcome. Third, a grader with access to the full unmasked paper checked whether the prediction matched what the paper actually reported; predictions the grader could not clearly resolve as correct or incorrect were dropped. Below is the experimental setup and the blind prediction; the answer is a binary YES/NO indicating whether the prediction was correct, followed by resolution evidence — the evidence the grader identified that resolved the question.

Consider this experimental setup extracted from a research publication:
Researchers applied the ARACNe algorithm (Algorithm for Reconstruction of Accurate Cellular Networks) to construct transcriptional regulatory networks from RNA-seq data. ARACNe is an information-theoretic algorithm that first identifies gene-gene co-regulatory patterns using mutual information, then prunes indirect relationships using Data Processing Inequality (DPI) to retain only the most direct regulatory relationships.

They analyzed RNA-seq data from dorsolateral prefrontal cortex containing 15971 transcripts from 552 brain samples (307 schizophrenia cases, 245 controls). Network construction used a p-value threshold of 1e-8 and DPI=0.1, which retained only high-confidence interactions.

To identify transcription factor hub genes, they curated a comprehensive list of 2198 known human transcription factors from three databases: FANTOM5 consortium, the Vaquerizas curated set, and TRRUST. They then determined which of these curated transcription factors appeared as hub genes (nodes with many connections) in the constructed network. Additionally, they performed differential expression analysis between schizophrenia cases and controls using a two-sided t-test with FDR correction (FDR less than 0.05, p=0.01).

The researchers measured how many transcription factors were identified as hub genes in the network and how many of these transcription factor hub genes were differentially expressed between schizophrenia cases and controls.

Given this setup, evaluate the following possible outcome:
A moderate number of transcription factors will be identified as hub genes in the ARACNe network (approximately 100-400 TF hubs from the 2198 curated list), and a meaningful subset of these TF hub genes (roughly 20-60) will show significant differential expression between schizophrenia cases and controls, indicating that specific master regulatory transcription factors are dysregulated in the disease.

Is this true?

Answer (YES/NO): NO